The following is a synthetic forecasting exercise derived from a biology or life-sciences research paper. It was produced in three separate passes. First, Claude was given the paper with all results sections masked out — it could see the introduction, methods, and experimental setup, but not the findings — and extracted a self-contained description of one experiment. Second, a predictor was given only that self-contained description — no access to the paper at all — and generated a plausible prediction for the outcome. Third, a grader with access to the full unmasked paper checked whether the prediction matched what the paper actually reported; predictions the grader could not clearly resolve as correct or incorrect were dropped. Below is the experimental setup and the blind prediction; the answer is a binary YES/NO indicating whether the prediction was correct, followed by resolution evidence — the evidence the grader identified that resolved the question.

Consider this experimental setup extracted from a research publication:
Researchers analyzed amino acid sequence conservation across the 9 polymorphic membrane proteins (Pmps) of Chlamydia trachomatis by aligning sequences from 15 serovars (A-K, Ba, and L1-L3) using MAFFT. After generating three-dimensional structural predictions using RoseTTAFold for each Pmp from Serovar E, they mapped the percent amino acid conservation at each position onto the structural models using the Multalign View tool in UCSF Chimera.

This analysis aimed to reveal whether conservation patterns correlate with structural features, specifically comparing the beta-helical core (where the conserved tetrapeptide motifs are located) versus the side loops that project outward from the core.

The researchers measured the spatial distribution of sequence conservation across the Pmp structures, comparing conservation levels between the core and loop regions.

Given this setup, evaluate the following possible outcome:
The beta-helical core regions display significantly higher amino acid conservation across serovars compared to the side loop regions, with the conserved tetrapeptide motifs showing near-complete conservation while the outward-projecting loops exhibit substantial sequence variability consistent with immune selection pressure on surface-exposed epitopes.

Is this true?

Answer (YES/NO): YES